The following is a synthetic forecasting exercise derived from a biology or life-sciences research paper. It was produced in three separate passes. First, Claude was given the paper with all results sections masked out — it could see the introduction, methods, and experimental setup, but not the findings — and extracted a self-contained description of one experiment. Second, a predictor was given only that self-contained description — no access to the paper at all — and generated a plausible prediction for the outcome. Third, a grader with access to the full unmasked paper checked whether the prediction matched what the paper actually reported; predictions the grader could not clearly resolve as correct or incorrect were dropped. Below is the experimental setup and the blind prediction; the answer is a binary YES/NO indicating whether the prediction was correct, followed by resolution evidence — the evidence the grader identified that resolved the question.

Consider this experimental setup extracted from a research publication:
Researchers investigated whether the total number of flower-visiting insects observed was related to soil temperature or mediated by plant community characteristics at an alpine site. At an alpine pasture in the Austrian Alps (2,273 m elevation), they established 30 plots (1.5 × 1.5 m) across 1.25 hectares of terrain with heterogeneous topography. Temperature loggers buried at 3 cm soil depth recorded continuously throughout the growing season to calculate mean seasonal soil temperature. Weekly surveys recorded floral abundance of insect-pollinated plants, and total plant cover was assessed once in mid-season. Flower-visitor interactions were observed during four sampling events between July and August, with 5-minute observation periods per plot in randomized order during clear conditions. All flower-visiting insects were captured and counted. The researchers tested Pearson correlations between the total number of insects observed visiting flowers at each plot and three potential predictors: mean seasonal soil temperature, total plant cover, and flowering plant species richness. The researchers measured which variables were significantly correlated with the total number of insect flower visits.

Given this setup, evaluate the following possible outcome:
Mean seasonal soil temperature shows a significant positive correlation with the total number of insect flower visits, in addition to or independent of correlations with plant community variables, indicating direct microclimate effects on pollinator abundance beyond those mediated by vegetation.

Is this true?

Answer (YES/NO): NO